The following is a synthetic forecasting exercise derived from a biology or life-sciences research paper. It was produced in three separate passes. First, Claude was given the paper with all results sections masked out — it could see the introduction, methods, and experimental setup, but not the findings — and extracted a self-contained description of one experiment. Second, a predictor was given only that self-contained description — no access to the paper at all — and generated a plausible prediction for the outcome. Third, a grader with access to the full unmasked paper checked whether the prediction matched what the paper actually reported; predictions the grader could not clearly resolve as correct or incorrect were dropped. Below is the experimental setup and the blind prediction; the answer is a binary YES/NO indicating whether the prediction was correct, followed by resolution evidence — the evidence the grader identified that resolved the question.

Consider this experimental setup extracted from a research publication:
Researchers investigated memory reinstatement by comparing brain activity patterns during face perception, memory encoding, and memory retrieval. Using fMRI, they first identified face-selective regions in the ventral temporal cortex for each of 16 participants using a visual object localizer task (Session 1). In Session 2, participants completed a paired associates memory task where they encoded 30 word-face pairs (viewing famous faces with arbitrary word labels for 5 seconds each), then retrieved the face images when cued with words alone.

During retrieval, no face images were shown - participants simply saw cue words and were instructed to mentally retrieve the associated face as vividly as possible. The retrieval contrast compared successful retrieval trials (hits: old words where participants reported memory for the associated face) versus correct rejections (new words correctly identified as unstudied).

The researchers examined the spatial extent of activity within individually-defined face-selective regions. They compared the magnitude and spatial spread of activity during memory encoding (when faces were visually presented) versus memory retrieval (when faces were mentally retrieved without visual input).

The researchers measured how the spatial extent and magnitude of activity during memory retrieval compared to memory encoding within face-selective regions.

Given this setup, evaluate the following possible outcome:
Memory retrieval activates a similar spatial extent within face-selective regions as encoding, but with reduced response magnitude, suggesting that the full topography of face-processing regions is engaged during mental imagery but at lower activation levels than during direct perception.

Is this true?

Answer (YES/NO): NO